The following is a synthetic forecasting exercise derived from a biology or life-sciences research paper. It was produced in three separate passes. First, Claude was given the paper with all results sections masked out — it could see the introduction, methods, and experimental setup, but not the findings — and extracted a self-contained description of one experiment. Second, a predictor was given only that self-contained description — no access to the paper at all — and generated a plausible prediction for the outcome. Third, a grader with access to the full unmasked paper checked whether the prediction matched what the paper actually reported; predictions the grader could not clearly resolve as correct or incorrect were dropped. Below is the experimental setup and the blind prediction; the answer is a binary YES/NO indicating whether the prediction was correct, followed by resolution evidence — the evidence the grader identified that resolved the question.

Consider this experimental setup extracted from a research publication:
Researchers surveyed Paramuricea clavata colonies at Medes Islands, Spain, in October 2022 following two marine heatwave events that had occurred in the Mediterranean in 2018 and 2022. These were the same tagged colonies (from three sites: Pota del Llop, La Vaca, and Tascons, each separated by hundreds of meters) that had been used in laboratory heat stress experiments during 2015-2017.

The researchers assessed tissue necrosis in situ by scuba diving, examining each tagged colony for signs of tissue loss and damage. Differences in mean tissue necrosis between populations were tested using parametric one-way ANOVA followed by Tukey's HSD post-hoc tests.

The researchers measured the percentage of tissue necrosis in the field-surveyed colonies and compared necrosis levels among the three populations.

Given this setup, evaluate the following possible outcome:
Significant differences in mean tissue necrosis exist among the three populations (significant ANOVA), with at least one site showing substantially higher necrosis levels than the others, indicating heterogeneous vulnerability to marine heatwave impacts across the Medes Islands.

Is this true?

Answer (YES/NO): YES